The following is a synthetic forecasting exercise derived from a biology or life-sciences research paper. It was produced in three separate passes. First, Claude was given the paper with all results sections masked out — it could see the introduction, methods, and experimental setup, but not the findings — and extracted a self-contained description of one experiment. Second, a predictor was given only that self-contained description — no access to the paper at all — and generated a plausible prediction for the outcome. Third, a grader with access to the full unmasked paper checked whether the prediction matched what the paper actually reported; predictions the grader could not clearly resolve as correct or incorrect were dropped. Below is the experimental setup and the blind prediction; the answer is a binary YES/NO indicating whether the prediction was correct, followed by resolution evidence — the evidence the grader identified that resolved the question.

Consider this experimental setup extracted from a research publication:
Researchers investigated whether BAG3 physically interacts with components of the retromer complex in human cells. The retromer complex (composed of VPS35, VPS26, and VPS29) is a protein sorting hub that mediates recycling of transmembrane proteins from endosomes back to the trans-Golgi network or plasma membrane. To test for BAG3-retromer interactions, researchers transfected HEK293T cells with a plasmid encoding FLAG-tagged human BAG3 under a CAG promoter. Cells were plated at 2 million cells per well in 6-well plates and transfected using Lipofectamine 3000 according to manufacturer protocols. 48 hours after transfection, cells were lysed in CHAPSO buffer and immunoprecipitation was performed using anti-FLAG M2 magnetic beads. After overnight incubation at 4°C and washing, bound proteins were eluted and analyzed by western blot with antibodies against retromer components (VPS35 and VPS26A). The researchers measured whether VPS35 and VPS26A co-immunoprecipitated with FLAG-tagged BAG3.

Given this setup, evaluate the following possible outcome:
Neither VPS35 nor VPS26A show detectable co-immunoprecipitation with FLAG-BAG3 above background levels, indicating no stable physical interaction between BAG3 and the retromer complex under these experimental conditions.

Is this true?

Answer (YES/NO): NO